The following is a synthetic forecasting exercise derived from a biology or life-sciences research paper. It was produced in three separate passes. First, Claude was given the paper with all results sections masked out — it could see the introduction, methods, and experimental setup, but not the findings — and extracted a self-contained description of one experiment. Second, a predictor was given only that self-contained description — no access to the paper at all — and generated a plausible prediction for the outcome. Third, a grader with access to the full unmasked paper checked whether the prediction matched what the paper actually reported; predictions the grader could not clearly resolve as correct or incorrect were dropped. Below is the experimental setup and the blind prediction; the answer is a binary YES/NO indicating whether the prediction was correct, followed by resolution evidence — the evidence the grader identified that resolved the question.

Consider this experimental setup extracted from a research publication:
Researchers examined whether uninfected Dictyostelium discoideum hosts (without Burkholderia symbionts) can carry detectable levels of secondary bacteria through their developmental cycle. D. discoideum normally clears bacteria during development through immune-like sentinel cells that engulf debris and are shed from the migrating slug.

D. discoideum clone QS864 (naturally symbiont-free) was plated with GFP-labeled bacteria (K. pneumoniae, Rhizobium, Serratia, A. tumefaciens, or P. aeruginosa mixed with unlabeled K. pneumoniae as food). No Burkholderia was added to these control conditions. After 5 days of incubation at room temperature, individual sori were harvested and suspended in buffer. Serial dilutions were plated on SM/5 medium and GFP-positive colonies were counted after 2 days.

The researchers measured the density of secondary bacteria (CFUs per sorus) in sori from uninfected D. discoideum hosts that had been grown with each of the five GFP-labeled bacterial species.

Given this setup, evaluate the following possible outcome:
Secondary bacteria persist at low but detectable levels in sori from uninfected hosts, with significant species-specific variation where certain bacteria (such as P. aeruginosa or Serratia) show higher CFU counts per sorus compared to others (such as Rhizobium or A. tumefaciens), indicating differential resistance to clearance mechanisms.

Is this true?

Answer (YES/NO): NO